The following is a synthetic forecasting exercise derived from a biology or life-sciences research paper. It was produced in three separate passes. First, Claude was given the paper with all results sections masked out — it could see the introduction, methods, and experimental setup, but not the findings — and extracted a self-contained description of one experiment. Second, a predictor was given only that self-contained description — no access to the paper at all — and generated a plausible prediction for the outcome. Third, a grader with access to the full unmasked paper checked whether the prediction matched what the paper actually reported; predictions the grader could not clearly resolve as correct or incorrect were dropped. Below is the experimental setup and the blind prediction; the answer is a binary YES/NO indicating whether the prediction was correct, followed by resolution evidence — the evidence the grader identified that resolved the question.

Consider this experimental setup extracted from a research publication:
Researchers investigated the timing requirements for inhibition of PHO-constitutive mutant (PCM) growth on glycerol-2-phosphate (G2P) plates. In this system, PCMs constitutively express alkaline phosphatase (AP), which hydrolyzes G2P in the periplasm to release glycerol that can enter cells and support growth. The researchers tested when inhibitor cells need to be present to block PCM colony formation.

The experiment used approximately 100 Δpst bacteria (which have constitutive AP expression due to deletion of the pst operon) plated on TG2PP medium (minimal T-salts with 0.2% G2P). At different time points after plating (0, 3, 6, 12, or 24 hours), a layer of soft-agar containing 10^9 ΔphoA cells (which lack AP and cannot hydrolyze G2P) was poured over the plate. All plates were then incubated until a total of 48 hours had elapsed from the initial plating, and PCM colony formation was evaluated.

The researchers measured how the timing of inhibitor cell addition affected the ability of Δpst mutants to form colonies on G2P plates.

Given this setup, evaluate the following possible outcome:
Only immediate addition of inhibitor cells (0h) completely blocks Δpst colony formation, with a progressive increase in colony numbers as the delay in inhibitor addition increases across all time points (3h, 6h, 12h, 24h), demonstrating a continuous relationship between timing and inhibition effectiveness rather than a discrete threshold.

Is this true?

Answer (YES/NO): NO